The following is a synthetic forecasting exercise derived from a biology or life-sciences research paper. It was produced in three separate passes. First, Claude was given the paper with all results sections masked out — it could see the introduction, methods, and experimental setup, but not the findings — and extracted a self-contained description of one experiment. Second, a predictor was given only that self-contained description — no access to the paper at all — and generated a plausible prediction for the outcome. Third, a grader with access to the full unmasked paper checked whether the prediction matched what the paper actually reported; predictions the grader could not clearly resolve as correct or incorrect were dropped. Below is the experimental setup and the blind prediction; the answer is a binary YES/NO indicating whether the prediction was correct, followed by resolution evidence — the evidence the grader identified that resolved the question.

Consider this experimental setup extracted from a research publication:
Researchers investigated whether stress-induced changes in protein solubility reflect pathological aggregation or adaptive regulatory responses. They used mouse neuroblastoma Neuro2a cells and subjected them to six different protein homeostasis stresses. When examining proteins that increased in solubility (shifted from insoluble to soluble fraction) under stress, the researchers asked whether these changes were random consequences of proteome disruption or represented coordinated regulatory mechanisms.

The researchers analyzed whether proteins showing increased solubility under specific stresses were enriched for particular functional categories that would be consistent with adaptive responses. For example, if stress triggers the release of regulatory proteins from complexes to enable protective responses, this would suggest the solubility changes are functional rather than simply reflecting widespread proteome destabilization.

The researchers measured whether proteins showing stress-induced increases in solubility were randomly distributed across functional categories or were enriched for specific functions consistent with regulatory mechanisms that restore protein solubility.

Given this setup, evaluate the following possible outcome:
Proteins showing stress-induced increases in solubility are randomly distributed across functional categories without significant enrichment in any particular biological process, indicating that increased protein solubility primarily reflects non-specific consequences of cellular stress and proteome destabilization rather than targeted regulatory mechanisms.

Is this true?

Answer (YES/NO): NO